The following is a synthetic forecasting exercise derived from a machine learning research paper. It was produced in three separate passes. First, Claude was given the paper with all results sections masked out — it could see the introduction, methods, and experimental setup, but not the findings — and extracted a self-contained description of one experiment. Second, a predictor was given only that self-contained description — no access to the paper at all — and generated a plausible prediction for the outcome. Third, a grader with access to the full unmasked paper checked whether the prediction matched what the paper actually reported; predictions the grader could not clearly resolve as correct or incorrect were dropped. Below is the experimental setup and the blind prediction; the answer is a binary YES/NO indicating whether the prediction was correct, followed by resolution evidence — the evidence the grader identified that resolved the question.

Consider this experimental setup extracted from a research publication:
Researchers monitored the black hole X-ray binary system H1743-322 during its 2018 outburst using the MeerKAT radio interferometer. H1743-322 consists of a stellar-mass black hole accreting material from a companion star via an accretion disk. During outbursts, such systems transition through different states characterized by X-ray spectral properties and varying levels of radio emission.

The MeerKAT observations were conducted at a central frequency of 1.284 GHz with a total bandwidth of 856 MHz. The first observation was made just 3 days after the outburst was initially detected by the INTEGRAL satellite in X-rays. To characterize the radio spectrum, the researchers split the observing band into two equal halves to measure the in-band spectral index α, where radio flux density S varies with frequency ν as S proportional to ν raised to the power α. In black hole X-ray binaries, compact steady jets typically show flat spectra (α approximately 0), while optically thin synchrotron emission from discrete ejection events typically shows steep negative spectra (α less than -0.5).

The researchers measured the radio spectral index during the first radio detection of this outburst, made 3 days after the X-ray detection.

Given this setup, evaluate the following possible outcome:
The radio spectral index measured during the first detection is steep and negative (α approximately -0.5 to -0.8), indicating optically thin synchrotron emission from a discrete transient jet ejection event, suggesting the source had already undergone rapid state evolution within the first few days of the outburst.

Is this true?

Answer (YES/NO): NO